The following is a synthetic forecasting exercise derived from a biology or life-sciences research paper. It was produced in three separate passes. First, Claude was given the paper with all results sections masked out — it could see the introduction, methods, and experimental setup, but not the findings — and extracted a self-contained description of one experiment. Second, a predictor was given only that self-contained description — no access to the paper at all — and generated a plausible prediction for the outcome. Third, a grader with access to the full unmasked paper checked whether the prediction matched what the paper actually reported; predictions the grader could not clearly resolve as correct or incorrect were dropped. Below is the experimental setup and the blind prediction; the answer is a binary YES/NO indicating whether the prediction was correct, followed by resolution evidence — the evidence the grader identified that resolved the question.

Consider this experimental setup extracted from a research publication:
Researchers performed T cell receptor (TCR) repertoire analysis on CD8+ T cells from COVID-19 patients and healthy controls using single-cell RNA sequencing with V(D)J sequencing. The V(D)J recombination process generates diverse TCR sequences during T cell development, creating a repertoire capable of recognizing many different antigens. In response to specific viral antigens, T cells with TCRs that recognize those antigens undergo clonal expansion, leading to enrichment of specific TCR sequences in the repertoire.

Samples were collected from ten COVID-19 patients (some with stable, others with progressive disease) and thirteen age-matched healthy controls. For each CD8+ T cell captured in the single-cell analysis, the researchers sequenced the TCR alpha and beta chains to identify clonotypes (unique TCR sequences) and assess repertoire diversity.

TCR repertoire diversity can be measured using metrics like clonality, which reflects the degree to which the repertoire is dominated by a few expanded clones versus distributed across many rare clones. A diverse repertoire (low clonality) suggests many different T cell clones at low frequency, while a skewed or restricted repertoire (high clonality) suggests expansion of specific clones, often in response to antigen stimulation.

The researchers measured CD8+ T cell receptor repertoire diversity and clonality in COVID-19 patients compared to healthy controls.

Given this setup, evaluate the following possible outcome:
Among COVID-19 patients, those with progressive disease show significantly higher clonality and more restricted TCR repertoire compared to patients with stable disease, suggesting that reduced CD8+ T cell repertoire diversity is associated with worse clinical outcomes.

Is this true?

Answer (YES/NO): YES